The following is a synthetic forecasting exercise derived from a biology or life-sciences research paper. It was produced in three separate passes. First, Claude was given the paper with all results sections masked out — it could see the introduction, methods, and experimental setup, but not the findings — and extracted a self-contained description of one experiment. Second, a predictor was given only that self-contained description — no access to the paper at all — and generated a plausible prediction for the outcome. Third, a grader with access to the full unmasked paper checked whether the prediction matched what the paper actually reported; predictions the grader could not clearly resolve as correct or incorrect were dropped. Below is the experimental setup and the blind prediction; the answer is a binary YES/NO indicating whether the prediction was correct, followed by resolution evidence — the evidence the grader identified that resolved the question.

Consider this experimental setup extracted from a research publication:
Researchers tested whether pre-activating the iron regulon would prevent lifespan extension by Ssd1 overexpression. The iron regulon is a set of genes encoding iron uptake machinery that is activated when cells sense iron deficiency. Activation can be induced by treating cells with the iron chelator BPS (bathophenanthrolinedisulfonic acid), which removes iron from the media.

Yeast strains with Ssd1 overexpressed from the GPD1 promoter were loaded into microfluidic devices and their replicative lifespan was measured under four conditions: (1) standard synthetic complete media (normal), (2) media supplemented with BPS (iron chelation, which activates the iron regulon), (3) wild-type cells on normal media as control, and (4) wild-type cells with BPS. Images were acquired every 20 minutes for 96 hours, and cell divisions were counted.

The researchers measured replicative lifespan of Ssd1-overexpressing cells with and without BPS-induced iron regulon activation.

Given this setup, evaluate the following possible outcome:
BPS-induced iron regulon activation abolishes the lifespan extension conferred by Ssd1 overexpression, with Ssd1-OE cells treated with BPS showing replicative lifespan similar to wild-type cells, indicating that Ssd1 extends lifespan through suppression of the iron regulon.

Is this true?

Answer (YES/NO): YES